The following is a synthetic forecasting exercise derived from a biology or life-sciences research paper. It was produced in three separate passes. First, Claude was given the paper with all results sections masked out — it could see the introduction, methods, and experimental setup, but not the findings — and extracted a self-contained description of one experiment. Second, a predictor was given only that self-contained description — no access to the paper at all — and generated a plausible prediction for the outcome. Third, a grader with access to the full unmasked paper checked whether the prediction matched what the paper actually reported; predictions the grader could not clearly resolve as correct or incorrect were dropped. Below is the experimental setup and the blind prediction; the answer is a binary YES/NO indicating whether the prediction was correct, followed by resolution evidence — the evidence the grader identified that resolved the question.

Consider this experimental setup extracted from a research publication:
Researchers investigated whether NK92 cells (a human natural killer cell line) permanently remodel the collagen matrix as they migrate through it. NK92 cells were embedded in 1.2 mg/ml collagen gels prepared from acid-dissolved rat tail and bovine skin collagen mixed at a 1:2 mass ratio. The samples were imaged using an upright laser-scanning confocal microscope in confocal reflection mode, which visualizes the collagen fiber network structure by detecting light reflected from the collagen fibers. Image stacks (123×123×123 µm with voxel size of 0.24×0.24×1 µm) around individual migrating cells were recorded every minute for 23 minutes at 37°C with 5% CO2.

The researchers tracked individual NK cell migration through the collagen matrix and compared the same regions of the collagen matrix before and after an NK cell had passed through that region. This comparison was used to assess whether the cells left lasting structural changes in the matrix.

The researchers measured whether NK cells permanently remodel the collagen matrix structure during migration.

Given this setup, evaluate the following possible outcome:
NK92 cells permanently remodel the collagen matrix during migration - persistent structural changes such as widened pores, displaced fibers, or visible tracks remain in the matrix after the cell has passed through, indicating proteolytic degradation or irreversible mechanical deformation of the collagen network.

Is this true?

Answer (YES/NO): NO